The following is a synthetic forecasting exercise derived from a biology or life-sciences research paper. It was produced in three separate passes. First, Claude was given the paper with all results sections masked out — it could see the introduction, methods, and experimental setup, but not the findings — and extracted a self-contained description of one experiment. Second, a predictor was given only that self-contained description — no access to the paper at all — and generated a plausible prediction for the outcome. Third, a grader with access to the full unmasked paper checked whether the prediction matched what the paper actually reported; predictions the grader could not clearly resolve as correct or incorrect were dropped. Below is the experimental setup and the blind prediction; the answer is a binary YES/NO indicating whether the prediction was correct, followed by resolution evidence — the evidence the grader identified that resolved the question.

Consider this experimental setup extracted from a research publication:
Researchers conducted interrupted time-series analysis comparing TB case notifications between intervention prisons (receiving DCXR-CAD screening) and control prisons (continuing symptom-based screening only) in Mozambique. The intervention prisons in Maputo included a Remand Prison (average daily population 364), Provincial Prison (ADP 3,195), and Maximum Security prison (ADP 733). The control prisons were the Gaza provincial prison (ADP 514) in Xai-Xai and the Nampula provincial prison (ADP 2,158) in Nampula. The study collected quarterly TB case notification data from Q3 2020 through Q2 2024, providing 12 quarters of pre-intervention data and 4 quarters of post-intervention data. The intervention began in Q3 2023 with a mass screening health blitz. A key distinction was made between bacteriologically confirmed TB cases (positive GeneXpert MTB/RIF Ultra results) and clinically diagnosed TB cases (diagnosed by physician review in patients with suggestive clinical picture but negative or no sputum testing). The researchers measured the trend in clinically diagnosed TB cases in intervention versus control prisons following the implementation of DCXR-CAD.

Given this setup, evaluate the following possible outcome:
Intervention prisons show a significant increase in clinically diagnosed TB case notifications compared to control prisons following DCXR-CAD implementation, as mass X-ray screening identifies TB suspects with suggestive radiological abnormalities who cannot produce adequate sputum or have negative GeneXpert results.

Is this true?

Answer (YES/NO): YES